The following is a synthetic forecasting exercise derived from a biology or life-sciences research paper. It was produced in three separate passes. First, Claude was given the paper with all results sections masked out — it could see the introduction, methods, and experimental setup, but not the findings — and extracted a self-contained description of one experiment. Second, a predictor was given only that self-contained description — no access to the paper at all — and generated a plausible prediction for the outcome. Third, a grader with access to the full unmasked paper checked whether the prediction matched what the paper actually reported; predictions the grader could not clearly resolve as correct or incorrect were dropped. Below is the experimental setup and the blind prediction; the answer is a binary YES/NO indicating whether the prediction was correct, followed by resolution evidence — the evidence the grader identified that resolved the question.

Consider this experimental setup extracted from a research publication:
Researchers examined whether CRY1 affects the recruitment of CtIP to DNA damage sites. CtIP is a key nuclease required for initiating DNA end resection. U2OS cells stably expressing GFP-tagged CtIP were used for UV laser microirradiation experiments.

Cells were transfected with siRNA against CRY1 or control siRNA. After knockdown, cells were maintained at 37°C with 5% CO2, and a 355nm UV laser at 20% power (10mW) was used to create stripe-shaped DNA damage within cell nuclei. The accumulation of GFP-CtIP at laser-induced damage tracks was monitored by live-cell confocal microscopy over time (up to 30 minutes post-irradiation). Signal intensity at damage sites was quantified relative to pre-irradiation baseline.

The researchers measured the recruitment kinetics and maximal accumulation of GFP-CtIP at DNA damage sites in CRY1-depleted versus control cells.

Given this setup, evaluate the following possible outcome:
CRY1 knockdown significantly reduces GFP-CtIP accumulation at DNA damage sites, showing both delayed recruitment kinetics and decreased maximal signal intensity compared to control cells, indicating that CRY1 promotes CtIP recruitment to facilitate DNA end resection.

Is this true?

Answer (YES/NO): NO